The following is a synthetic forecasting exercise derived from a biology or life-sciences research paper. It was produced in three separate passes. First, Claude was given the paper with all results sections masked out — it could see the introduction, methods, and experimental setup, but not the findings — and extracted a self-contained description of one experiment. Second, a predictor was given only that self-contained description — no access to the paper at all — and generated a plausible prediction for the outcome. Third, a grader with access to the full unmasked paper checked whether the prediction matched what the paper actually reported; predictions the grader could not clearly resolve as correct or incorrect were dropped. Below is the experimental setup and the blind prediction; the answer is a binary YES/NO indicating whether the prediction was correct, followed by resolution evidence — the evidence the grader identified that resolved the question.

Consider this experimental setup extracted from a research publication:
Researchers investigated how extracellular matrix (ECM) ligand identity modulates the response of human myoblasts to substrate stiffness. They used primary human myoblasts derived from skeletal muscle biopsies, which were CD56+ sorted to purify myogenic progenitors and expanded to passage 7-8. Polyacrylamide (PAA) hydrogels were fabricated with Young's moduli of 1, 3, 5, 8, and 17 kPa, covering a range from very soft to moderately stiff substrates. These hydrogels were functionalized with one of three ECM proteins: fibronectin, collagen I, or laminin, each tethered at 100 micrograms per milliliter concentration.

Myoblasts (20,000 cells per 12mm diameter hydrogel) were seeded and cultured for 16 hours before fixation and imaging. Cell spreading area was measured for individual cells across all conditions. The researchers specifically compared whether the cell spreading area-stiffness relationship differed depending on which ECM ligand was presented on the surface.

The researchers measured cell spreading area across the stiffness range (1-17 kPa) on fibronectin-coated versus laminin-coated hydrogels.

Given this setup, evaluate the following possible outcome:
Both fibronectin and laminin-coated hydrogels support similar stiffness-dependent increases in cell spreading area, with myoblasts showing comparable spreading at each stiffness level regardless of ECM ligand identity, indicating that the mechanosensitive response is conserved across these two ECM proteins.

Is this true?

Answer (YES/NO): NO